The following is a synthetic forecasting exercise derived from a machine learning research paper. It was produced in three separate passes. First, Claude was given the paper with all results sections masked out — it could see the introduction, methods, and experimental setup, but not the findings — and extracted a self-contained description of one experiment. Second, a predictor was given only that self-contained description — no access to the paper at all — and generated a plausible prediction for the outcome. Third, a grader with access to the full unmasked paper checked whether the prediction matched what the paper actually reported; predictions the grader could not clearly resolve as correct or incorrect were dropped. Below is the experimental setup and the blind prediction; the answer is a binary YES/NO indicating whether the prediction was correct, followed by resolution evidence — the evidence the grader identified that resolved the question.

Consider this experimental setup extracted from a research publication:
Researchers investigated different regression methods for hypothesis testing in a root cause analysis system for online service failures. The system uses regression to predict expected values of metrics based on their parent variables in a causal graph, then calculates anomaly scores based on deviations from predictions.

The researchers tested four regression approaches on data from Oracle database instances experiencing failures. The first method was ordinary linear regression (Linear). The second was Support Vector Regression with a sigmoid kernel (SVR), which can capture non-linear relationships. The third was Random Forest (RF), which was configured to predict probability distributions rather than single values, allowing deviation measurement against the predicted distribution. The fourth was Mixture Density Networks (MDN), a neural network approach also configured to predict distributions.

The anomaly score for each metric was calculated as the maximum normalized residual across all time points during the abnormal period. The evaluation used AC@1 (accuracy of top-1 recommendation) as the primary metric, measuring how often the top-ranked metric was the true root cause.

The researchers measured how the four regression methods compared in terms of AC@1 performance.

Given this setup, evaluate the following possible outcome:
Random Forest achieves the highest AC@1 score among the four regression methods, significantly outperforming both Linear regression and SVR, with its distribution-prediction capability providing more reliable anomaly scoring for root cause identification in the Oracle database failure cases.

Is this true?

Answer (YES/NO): NO